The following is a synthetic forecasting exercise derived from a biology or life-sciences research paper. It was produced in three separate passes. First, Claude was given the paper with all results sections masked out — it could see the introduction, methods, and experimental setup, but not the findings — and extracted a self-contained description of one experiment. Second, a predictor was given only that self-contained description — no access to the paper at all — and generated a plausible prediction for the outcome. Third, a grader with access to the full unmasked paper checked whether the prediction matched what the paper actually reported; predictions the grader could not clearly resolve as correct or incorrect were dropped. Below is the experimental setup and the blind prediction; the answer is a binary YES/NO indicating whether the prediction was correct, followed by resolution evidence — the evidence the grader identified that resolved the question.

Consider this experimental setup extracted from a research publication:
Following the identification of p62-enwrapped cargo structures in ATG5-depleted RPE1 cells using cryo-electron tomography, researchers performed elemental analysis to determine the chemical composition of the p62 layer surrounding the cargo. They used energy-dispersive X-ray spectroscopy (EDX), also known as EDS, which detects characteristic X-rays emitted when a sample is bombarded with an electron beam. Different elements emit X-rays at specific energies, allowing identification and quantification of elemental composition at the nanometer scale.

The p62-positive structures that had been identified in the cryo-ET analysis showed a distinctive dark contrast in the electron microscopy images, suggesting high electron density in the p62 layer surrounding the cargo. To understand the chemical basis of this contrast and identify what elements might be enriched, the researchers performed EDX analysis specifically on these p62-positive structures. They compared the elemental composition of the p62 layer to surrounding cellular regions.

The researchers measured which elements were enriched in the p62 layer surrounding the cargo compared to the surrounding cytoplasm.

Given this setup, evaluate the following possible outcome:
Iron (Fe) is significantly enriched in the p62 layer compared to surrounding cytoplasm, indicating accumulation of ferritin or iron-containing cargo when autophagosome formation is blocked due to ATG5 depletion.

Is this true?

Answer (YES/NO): NO